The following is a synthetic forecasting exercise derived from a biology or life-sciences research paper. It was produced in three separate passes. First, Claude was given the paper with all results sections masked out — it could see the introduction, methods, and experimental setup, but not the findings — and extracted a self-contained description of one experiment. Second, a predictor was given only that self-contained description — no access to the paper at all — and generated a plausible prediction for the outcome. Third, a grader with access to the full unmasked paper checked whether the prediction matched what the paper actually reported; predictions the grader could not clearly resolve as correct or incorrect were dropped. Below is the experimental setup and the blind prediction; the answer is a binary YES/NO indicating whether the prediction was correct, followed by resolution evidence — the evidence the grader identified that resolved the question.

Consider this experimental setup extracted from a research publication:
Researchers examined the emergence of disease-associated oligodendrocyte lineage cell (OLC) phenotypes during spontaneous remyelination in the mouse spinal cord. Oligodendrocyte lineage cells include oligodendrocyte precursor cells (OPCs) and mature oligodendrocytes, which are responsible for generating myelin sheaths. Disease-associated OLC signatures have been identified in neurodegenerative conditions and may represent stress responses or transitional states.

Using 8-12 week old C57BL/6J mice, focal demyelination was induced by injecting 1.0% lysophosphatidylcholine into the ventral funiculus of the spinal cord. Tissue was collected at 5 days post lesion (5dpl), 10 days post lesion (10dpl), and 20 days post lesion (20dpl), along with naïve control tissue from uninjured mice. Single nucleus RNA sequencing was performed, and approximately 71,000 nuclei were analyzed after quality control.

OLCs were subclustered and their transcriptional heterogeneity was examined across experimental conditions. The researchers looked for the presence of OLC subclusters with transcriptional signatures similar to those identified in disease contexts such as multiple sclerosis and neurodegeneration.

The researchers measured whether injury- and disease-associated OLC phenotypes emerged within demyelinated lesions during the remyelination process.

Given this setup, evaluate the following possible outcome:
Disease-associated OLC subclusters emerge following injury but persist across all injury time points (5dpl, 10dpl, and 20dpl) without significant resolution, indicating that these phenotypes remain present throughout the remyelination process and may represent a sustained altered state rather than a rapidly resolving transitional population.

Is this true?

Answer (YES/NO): NO